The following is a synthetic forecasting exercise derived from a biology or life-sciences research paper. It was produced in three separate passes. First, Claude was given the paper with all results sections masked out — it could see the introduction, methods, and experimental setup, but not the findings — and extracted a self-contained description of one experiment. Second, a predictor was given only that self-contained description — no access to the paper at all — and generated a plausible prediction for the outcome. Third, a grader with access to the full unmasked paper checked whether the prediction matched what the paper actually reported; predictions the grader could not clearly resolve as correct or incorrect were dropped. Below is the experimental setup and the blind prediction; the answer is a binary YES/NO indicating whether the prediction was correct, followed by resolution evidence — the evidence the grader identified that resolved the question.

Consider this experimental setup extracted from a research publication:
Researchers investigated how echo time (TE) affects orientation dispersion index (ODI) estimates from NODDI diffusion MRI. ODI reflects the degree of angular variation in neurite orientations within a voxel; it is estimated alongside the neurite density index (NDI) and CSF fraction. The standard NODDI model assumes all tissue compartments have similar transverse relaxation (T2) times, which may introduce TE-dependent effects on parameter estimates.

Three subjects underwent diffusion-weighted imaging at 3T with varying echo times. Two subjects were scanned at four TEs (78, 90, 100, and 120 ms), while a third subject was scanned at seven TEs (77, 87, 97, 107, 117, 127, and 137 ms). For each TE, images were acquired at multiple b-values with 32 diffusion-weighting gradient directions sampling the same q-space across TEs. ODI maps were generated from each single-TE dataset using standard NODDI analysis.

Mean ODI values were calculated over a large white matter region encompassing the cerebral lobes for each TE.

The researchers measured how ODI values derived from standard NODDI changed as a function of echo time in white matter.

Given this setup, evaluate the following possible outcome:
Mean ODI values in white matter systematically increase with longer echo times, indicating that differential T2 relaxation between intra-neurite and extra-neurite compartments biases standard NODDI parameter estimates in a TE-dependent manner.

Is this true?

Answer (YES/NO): NO